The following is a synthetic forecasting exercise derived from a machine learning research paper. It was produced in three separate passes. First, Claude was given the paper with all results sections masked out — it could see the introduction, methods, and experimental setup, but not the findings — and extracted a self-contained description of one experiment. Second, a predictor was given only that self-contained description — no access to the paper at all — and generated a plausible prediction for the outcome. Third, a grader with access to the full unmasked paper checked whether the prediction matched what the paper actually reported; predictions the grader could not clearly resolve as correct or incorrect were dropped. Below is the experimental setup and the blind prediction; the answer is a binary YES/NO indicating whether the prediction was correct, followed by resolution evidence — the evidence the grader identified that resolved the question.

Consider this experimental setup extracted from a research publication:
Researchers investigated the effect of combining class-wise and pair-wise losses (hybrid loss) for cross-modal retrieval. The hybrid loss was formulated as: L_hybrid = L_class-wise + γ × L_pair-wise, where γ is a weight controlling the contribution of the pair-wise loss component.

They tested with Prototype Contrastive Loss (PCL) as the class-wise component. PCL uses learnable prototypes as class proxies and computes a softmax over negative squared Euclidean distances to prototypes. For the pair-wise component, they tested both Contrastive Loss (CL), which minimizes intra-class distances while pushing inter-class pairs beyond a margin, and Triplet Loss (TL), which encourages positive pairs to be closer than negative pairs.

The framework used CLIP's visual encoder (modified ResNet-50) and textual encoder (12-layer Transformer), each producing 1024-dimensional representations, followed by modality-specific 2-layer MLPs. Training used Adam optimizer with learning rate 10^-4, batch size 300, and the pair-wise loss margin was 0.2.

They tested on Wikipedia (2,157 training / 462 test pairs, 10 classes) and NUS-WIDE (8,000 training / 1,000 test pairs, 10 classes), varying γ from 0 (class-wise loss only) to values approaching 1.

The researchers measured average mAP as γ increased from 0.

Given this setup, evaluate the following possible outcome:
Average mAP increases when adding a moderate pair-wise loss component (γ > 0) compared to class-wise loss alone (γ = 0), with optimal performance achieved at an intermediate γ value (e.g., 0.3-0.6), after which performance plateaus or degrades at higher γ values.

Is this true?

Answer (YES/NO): NO